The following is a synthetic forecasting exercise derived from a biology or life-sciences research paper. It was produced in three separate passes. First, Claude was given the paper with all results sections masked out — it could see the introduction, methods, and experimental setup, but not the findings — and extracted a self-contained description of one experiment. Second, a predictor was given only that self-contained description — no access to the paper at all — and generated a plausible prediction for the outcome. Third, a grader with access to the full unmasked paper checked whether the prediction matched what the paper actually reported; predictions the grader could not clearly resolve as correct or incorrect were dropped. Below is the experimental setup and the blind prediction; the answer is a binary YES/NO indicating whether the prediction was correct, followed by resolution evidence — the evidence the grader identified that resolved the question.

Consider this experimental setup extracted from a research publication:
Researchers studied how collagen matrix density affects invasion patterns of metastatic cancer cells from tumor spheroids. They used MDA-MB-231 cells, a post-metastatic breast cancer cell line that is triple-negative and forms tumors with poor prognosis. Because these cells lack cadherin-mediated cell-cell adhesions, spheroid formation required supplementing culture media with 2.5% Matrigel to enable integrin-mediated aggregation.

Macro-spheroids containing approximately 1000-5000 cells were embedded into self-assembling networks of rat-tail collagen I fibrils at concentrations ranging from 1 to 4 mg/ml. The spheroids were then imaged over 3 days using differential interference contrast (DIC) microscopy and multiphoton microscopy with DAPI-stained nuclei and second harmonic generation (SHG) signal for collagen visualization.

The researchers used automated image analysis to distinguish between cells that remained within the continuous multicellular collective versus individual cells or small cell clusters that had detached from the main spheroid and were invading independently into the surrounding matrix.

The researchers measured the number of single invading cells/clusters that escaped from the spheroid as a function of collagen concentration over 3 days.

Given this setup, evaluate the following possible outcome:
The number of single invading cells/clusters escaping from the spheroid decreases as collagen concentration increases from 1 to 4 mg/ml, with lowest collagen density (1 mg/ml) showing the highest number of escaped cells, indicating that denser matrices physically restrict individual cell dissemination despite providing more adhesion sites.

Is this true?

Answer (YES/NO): NO